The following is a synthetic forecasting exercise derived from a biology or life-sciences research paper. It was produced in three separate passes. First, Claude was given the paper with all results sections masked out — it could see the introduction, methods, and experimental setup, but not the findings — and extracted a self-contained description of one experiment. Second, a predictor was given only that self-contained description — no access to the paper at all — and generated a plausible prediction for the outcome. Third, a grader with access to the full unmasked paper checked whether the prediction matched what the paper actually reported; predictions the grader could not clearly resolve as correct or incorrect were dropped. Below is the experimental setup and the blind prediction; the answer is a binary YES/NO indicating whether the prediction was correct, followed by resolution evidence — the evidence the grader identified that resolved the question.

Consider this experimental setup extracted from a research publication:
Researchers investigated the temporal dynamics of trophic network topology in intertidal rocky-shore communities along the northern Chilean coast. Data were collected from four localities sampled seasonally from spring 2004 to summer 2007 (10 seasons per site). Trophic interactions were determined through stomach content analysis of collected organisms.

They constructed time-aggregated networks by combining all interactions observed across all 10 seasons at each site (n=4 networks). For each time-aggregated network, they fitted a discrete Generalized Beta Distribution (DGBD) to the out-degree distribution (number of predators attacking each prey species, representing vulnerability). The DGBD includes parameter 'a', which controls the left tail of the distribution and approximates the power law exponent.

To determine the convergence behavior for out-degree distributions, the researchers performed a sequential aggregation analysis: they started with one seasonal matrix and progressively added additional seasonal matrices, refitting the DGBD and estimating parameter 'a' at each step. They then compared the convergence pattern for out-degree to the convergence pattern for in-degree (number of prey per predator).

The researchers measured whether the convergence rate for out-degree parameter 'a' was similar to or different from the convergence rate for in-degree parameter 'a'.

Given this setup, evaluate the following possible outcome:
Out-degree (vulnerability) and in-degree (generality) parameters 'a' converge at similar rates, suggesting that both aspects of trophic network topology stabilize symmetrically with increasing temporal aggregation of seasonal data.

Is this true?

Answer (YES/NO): NO